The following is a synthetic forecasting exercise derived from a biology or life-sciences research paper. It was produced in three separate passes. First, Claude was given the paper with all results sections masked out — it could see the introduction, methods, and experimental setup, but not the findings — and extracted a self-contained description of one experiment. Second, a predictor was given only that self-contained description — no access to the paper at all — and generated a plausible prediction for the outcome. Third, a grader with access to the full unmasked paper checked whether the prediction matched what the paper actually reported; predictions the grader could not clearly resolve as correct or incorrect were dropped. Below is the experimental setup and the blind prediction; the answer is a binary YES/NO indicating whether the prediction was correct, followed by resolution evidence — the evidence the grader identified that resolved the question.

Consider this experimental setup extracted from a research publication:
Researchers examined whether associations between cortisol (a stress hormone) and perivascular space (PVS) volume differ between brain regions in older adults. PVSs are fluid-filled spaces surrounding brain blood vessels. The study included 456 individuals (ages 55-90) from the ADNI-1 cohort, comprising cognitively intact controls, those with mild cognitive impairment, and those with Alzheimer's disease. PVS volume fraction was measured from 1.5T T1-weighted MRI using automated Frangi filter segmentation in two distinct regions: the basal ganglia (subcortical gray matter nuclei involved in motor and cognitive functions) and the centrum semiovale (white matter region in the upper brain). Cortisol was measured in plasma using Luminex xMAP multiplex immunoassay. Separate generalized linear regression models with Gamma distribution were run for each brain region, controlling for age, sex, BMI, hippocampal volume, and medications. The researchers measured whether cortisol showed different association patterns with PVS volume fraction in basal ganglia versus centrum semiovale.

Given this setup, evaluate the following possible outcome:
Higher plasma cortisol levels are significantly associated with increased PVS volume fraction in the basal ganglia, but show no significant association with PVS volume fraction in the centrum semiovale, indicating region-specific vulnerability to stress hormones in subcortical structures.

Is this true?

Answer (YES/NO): NO